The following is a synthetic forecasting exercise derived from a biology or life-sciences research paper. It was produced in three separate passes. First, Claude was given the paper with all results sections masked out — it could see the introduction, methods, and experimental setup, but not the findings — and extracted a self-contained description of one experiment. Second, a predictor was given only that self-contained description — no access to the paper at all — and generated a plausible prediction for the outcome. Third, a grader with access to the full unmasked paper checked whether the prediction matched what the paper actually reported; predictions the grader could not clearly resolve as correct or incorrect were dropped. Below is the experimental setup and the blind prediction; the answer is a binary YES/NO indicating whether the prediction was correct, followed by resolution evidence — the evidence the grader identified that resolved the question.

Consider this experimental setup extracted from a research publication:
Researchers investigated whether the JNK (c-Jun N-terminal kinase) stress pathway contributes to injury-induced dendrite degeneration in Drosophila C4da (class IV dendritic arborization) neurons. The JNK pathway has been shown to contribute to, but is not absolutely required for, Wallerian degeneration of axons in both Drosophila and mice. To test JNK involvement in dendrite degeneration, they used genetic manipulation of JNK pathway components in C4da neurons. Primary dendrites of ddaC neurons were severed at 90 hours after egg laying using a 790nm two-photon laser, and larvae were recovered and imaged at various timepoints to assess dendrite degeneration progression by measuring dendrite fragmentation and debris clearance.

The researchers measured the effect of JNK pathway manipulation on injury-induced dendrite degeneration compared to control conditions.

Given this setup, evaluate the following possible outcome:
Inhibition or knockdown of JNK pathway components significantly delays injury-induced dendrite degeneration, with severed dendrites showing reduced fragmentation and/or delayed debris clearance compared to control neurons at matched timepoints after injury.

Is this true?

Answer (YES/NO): NO